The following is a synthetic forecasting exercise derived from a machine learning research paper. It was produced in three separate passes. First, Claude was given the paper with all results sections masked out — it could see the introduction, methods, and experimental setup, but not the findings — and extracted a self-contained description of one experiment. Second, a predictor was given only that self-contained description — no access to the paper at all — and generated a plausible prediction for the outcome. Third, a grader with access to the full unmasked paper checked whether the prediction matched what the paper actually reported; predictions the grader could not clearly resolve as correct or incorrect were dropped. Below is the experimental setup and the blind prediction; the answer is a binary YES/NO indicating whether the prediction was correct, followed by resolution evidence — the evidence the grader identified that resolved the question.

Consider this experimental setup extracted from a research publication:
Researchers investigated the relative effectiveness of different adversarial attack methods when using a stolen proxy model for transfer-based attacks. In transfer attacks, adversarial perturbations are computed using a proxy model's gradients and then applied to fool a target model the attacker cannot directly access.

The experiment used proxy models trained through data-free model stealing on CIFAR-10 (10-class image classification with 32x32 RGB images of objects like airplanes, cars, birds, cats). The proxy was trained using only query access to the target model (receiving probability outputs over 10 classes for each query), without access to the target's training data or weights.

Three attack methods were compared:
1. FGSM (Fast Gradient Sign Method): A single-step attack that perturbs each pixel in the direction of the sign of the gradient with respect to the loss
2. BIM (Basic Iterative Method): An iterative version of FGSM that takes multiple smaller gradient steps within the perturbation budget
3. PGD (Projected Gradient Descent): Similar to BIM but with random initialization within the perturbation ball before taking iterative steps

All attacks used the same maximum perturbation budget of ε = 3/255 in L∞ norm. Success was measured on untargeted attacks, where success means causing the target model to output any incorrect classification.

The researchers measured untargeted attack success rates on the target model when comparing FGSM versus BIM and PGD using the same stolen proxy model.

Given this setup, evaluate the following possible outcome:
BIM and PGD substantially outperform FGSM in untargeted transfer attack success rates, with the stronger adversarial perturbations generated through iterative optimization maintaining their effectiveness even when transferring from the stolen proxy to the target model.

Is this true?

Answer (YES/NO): YES